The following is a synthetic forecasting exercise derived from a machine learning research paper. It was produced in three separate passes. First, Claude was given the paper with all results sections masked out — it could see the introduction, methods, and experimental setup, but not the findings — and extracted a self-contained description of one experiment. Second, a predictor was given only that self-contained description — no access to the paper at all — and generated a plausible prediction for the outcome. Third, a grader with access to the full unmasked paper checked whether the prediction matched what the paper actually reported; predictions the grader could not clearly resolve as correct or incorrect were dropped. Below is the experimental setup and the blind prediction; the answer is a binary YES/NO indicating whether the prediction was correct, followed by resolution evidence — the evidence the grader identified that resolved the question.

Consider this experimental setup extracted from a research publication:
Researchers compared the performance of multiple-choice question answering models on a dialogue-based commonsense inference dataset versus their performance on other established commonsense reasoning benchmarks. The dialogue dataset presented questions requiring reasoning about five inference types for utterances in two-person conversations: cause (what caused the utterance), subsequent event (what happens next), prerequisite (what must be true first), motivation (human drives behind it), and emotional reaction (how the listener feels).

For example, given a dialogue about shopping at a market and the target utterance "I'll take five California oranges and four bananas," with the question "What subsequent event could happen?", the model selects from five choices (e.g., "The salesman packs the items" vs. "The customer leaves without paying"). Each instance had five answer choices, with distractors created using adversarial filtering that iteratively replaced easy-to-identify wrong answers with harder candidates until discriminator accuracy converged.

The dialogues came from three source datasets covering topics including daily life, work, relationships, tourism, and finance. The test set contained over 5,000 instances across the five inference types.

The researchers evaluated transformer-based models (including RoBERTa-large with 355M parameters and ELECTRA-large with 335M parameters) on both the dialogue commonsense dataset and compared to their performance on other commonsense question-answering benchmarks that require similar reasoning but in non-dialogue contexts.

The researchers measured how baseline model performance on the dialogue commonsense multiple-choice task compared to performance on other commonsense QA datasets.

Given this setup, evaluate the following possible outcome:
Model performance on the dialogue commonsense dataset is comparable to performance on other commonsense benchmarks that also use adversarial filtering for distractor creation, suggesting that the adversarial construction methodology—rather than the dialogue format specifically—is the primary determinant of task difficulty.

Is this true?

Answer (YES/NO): NO